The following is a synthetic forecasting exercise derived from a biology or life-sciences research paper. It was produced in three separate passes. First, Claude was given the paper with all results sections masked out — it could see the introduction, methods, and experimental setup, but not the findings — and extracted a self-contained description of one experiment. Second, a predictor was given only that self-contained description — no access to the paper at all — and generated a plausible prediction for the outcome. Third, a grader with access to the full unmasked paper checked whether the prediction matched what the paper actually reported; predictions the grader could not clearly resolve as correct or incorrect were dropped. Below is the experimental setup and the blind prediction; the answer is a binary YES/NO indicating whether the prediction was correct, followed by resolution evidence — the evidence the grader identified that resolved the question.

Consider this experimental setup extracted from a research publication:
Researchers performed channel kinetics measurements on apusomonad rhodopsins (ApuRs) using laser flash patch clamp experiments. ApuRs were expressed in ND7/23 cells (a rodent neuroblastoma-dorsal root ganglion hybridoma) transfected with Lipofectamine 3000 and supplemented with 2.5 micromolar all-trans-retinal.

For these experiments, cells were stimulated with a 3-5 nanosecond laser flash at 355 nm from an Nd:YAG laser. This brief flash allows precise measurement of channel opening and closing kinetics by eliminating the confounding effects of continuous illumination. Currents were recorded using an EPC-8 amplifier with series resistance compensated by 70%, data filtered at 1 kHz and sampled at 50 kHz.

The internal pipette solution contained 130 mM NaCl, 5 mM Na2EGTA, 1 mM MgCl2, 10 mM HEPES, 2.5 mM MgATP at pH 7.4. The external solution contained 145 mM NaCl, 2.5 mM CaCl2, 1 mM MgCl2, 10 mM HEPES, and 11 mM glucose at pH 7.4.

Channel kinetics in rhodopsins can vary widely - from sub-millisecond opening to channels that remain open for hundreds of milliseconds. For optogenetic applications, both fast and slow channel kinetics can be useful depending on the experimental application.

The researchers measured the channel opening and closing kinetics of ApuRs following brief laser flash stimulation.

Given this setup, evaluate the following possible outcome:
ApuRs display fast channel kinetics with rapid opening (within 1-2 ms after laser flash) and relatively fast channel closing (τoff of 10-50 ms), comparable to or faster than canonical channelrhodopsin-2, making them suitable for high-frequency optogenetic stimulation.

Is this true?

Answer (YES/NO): NO